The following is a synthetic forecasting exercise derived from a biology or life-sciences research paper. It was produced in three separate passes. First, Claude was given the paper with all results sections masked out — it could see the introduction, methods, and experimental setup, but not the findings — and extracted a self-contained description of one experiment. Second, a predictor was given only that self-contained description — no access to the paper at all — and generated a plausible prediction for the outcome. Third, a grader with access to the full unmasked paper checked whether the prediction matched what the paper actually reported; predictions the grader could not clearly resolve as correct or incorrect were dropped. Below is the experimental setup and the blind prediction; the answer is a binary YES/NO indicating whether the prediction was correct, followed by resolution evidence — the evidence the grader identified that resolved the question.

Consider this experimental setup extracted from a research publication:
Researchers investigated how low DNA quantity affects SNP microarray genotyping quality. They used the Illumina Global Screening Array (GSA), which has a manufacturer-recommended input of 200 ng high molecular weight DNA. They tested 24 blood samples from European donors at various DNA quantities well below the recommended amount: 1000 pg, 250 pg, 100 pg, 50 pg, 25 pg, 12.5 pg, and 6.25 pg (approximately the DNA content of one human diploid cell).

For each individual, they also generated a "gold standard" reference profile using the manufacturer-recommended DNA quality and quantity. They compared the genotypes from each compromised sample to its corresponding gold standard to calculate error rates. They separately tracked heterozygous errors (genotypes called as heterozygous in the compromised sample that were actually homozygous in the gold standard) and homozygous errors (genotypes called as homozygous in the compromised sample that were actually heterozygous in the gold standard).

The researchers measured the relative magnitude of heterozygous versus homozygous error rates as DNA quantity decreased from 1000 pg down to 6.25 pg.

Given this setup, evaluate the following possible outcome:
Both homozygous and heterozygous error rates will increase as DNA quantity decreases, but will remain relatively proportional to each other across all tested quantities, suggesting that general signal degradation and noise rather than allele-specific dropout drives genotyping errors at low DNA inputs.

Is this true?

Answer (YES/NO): NO